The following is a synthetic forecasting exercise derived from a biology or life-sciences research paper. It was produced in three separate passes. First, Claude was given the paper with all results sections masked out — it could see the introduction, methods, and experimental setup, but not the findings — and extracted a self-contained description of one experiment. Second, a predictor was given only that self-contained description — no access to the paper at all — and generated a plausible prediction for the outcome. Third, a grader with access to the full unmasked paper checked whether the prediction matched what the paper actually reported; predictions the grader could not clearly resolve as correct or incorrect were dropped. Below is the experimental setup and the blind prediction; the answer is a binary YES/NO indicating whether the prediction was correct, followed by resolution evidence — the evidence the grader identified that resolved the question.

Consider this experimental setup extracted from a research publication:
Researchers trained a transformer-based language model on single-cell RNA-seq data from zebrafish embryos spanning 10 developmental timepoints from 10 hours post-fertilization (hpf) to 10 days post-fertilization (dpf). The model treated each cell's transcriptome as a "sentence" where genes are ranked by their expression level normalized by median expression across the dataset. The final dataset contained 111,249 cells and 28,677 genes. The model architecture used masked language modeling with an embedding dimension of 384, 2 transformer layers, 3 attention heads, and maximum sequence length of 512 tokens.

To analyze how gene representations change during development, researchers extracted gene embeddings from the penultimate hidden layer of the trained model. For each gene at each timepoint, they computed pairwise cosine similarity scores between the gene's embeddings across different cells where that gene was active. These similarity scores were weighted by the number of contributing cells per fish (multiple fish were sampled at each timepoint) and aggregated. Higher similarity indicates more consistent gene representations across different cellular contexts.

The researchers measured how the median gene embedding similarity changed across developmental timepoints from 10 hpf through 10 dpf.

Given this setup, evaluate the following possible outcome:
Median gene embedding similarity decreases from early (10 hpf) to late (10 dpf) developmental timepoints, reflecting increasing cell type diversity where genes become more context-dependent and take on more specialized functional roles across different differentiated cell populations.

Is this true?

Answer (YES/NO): YES